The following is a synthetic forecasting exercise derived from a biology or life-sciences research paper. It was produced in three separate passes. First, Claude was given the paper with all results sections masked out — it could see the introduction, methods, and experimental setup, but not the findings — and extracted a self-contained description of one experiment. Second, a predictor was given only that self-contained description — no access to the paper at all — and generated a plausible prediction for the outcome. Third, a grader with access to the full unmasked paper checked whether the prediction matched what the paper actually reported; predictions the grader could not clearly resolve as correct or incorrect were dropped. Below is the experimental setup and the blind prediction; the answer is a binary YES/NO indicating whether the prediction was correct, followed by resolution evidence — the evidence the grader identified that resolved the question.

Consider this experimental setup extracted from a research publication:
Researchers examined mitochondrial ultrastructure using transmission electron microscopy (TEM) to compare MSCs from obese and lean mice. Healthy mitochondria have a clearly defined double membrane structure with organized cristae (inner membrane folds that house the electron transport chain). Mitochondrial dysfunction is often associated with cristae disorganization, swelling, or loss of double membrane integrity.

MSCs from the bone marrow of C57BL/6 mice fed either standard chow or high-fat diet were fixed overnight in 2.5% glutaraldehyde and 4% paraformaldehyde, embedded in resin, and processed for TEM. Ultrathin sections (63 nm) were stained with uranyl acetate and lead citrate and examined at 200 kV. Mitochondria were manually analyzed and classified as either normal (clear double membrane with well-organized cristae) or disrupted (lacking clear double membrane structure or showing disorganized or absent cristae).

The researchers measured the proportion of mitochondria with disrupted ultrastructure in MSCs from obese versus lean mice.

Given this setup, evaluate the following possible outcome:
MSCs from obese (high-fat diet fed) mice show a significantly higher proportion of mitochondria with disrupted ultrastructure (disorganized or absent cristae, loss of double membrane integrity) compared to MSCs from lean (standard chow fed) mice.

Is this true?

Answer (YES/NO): YES